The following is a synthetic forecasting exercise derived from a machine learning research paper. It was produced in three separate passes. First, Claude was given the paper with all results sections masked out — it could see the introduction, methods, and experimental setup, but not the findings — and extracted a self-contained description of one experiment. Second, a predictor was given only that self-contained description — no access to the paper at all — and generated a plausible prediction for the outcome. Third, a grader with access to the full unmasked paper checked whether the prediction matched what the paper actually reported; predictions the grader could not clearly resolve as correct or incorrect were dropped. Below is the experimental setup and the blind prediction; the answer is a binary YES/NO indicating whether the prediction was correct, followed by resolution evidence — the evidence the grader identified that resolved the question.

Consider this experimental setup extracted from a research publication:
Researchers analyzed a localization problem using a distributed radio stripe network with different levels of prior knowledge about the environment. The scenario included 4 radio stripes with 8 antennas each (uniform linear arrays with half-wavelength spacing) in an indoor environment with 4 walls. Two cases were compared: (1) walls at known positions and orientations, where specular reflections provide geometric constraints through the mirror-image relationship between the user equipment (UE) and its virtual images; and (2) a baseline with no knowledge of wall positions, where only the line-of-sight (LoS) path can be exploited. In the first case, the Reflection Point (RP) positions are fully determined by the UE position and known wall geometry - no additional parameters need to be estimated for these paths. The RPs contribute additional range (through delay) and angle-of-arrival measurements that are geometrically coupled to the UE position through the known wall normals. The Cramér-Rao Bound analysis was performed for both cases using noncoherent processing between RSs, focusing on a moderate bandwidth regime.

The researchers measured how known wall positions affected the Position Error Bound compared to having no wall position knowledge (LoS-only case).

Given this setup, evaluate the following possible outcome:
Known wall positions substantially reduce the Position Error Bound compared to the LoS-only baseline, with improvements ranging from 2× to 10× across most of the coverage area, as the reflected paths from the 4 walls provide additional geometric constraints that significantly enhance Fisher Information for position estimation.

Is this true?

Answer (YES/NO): NO